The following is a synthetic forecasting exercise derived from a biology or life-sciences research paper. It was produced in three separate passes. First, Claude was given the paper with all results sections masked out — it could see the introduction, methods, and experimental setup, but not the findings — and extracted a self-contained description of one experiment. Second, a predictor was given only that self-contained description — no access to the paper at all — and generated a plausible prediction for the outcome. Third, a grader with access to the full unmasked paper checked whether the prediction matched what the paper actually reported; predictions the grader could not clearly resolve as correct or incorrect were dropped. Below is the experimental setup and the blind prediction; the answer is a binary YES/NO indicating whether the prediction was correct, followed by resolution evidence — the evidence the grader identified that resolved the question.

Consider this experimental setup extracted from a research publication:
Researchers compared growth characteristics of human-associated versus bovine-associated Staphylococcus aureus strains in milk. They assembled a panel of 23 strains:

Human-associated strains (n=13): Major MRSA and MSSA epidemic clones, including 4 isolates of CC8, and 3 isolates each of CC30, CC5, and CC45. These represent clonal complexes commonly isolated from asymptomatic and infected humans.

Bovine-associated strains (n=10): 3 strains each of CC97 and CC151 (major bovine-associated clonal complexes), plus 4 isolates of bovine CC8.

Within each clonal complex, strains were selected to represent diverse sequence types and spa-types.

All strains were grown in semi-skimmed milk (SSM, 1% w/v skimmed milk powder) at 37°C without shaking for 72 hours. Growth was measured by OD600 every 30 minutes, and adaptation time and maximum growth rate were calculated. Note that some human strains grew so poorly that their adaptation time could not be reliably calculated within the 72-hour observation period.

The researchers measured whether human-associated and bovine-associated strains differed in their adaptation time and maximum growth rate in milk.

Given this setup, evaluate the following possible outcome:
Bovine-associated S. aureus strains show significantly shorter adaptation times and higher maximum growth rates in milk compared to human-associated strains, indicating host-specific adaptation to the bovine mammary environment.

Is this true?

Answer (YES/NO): YES